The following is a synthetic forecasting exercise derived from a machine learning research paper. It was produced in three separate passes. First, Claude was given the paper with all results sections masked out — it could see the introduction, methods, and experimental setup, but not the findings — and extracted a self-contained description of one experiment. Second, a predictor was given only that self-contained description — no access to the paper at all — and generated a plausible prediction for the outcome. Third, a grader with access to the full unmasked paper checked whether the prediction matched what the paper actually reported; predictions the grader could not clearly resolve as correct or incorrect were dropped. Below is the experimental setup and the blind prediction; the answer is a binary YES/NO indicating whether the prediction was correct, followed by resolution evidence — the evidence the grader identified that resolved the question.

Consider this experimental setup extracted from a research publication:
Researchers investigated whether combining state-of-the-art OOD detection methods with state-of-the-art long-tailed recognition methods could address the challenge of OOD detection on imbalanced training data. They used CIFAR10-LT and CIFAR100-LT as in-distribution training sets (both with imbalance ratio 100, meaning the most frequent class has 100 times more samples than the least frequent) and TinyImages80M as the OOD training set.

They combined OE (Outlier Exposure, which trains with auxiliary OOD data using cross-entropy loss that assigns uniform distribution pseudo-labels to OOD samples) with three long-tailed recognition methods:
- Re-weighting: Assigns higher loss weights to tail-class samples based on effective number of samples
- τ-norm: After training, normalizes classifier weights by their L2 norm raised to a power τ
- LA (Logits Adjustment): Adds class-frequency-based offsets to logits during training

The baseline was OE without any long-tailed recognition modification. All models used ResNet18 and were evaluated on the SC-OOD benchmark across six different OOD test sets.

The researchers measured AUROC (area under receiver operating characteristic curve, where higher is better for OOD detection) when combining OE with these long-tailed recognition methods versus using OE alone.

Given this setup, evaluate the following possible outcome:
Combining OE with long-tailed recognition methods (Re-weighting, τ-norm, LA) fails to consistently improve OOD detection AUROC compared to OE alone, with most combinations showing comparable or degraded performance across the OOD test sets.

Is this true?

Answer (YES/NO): YES